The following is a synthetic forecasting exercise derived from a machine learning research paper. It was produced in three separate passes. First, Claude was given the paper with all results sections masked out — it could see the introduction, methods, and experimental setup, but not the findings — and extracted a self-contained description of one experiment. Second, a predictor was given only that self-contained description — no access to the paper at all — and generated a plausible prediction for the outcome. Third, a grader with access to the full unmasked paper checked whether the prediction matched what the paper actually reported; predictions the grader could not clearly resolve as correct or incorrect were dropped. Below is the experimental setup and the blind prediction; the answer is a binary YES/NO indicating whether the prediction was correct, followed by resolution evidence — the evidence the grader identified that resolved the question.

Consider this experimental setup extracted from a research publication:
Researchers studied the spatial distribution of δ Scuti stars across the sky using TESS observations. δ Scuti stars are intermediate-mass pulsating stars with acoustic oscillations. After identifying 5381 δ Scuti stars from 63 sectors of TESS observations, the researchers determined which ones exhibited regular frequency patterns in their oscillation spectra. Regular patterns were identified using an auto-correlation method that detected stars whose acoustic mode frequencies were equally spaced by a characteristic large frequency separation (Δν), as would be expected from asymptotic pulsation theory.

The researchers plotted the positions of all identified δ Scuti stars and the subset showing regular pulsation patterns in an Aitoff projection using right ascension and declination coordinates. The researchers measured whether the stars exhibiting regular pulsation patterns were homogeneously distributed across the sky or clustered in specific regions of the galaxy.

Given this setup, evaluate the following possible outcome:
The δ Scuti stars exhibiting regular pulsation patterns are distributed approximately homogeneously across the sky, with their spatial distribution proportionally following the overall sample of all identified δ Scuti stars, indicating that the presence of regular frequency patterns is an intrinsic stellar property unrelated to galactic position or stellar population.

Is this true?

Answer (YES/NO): YES